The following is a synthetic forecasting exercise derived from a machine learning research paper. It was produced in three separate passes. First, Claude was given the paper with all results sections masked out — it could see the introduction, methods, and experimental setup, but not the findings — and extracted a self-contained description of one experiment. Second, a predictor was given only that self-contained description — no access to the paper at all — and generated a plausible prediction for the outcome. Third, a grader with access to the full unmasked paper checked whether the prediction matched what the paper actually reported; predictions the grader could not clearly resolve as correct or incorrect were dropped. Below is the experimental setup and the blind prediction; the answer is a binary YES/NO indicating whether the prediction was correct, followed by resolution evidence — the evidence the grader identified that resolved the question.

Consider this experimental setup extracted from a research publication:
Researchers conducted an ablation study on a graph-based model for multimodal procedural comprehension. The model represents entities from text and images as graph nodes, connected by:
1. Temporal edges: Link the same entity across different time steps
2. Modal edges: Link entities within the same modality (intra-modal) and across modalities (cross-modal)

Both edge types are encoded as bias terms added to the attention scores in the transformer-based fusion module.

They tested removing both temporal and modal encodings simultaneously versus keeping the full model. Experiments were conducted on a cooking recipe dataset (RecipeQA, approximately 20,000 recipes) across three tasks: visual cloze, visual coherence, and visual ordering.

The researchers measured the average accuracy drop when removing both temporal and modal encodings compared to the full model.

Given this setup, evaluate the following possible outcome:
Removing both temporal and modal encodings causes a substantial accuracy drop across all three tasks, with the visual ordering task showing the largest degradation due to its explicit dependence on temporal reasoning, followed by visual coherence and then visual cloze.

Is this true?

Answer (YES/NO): NO